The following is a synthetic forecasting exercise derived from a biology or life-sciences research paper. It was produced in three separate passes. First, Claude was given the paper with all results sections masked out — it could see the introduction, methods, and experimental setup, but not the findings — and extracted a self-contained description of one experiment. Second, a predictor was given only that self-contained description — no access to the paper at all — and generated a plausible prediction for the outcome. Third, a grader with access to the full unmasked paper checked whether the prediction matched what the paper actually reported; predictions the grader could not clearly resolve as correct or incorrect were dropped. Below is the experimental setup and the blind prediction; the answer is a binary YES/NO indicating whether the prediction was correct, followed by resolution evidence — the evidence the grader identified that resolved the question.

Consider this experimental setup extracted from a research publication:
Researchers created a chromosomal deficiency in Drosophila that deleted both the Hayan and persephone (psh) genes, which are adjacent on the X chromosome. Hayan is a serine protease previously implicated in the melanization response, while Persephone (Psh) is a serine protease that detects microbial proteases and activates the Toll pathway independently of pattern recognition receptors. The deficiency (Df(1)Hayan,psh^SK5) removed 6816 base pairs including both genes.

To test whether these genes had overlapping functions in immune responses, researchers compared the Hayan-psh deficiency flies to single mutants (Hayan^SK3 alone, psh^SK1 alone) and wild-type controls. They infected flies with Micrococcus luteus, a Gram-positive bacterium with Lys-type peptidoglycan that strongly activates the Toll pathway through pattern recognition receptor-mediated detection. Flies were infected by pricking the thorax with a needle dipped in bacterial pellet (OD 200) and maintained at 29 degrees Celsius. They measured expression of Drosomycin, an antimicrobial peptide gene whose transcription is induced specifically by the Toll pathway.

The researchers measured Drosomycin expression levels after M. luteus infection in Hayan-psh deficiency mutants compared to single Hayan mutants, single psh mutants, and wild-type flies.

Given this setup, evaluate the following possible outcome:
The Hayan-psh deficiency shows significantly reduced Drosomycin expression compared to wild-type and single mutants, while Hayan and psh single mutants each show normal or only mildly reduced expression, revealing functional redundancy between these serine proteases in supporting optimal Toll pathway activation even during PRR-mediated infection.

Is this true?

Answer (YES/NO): YES